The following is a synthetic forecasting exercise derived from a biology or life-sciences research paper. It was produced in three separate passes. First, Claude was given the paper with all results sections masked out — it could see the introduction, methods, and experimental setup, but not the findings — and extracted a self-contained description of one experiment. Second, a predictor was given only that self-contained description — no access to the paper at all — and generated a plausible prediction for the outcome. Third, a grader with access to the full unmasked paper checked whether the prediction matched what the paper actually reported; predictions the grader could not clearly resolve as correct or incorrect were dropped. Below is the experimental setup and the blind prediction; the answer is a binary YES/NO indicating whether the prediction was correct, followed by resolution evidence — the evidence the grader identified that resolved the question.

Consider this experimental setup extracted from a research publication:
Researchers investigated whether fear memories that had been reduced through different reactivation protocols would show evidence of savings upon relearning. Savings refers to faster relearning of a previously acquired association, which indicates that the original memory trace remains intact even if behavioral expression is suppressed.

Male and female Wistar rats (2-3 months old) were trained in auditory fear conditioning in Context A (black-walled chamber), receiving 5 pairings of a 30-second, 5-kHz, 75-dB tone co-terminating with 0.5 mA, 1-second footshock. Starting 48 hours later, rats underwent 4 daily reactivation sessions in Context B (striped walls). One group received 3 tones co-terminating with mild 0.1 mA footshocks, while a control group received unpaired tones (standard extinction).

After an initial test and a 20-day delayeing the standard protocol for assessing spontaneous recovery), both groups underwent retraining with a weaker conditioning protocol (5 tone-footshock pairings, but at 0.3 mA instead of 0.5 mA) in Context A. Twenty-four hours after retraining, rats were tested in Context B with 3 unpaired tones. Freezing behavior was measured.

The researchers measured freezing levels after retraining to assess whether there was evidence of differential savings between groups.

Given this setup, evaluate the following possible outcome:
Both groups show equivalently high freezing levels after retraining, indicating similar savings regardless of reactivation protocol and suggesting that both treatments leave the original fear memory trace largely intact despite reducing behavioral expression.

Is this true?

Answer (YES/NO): NO